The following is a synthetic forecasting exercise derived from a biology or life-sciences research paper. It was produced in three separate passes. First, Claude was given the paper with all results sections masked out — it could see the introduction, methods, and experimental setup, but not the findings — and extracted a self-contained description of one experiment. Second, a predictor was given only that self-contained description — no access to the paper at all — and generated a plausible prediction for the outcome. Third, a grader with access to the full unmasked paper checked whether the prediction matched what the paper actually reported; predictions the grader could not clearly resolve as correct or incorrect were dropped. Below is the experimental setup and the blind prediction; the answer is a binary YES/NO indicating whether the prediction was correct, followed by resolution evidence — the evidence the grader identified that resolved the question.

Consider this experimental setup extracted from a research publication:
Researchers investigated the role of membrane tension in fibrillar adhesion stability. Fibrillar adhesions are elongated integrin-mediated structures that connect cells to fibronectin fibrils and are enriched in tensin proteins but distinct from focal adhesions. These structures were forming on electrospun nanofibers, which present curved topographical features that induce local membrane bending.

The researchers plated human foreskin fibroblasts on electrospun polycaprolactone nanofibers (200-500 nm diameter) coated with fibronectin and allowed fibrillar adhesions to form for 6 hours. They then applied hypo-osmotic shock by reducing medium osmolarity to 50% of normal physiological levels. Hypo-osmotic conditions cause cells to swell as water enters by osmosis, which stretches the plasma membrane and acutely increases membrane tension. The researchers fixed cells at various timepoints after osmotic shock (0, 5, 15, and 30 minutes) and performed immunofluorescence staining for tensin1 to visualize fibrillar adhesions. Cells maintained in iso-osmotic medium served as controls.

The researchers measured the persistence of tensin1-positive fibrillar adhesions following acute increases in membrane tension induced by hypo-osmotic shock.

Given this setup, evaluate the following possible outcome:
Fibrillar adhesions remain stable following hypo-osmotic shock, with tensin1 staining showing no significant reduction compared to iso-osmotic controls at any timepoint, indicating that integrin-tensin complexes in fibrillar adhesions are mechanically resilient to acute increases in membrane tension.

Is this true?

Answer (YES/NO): NO